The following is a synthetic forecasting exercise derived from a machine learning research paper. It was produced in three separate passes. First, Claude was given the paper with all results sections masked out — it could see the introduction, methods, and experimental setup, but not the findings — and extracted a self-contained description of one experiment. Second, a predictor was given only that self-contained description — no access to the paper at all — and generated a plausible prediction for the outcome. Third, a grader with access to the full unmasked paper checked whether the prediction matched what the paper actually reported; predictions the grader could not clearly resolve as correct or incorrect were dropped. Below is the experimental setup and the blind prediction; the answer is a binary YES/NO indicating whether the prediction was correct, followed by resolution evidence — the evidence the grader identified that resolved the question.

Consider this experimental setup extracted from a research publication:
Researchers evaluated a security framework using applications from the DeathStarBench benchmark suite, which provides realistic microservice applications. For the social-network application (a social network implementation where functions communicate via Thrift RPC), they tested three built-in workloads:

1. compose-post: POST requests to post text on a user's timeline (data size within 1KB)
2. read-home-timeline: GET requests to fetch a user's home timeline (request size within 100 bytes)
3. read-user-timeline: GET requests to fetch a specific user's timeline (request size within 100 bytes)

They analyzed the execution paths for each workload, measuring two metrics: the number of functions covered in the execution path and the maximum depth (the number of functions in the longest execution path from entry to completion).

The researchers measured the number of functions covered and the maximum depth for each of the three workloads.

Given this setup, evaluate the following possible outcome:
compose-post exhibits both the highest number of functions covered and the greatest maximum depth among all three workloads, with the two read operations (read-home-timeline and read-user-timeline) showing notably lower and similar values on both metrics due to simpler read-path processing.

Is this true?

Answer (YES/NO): YES